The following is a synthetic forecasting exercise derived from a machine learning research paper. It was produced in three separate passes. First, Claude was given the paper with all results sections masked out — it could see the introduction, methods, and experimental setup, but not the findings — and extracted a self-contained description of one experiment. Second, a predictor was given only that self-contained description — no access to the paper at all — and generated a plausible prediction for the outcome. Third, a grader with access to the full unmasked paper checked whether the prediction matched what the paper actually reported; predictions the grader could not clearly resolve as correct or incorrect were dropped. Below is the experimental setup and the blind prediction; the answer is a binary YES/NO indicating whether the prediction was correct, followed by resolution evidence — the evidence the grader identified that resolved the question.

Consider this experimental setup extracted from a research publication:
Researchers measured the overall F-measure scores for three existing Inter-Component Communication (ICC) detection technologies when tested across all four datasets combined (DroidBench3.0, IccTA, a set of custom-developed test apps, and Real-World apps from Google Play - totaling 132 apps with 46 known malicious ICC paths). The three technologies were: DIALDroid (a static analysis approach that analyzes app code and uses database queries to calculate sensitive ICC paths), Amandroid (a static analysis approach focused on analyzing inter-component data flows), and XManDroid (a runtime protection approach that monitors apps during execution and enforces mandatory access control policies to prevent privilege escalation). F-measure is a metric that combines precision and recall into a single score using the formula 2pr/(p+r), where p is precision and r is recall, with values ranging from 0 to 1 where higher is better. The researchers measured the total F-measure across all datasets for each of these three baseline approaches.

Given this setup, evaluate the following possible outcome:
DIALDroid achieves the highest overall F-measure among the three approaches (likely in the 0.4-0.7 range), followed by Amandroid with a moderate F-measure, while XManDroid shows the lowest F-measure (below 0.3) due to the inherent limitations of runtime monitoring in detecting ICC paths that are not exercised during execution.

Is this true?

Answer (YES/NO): NO